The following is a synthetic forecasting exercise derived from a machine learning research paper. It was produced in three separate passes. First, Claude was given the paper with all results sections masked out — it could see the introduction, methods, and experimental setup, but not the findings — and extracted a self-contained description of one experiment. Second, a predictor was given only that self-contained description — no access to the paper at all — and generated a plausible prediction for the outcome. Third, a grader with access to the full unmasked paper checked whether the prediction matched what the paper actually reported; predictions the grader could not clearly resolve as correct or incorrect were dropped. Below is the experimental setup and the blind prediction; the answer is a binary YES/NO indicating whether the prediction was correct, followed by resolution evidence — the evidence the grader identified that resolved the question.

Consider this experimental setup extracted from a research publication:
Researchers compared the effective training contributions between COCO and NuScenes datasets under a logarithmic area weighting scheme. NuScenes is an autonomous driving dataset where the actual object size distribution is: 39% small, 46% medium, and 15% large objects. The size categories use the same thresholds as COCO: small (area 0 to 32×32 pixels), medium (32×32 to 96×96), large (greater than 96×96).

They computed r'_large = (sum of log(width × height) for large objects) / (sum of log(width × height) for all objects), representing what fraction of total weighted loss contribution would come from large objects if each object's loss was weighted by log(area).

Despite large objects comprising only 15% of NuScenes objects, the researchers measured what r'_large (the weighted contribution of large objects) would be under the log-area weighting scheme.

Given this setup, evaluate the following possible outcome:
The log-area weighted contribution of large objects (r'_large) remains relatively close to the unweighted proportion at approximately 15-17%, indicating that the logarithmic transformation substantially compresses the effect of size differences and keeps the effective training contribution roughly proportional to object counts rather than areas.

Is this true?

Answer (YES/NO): NO